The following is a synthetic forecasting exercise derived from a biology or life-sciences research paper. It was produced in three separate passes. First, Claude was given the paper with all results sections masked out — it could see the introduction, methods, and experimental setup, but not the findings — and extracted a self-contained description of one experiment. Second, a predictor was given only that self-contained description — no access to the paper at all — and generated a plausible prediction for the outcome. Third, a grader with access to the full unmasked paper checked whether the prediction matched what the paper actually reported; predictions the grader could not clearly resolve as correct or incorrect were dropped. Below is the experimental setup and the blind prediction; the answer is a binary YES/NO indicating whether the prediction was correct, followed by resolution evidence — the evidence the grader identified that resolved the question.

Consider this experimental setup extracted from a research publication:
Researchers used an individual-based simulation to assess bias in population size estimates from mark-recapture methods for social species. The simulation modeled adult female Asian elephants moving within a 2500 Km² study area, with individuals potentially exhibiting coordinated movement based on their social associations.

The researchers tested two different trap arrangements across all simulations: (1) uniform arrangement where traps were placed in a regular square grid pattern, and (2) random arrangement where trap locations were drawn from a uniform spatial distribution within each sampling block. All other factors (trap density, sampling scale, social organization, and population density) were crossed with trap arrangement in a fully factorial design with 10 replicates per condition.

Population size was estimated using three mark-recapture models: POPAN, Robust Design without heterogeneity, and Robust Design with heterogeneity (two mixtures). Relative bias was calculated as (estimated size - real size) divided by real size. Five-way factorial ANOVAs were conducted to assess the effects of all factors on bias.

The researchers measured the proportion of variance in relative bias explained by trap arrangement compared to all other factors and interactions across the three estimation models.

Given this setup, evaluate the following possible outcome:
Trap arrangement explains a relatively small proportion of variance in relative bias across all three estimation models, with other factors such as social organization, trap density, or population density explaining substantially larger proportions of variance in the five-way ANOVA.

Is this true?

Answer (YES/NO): NO